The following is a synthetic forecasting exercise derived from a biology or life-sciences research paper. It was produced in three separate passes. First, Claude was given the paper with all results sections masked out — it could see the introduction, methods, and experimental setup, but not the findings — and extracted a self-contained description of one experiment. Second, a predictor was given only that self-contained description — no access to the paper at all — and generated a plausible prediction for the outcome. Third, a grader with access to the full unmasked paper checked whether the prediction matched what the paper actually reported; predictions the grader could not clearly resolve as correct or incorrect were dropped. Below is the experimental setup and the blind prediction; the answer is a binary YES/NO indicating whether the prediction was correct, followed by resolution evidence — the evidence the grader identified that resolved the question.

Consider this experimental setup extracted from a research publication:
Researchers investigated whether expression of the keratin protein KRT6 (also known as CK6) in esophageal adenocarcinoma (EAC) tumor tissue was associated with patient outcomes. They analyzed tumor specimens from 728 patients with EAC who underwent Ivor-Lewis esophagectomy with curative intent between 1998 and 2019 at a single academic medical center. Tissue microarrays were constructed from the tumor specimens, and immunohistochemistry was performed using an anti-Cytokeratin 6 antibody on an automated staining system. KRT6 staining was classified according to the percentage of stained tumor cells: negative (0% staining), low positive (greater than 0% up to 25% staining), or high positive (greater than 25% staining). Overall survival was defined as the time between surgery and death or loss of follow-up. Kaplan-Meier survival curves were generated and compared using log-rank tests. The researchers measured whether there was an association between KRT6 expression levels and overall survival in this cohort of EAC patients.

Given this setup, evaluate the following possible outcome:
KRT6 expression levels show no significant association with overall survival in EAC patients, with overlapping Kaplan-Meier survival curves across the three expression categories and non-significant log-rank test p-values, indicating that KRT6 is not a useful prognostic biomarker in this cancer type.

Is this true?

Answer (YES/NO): NO